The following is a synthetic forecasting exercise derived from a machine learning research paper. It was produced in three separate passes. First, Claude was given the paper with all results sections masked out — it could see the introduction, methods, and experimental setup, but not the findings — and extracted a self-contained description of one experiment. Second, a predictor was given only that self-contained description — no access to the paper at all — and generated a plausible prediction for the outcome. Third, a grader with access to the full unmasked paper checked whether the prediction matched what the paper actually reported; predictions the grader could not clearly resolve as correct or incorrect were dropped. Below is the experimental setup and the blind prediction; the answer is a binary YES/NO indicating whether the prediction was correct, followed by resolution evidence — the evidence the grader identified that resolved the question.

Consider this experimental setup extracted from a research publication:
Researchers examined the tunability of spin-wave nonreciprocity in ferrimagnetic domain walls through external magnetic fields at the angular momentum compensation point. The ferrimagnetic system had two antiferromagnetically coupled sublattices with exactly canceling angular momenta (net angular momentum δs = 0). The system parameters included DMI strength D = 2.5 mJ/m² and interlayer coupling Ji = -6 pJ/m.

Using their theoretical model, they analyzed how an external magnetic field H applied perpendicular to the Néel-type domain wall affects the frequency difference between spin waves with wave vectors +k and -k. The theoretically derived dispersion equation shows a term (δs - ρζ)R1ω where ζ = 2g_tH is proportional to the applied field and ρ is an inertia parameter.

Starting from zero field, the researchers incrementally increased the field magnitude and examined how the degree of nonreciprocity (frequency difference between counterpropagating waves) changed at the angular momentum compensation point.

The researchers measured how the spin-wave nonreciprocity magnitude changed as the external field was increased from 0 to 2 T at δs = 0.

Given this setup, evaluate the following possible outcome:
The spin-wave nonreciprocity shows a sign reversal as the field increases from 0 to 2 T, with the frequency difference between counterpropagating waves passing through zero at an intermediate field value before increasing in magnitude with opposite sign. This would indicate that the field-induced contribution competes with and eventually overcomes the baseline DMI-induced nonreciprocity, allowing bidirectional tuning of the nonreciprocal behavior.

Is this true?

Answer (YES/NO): NO